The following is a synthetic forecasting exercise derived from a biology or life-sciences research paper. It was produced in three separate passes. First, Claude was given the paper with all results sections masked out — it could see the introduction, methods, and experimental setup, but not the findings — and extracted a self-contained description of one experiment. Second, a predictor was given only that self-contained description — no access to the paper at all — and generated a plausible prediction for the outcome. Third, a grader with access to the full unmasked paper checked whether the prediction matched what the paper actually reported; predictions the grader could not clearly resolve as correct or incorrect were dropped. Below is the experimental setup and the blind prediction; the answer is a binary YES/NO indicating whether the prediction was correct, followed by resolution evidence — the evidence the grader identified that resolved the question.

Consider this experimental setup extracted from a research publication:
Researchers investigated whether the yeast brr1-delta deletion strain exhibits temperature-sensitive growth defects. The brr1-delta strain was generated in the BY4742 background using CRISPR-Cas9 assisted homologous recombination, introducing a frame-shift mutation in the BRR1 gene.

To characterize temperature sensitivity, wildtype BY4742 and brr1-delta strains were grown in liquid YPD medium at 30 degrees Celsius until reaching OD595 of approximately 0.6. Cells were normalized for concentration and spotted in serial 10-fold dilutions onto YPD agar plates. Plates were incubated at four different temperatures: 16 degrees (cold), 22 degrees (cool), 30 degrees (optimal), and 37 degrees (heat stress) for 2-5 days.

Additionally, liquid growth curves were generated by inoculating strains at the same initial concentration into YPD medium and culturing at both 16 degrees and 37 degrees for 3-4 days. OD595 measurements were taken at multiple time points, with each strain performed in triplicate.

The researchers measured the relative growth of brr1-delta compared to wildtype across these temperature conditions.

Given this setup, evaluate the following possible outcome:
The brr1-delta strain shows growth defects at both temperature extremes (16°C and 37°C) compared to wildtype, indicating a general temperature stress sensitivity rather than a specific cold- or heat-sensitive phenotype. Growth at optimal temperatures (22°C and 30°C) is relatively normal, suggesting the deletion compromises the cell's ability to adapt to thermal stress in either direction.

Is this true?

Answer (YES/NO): NO